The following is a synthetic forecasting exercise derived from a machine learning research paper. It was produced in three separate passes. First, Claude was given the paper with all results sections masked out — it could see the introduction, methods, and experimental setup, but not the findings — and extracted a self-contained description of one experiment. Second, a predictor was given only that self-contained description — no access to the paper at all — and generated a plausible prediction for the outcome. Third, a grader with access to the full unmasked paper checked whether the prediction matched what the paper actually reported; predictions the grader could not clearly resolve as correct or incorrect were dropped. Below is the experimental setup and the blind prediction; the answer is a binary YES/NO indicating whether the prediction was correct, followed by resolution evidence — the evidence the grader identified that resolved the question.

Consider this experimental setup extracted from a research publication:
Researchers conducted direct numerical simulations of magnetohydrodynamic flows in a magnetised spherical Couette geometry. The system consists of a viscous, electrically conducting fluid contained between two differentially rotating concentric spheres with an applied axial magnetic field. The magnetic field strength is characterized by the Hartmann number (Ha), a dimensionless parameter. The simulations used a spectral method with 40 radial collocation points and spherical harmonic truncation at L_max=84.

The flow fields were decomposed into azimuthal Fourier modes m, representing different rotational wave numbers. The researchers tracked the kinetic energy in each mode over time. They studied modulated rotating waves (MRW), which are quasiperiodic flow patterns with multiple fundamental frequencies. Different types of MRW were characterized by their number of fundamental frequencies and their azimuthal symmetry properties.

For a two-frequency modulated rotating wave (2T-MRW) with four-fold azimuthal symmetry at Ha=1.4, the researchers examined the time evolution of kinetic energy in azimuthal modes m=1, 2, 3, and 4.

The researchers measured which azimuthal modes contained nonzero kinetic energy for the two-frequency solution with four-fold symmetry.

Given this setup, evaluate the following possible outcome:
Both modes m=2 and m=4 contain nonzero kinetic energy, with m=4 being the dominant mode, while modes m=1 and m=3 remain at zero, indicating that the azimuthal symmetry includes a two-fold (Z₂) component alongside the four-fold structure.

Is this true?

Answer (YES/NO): NO